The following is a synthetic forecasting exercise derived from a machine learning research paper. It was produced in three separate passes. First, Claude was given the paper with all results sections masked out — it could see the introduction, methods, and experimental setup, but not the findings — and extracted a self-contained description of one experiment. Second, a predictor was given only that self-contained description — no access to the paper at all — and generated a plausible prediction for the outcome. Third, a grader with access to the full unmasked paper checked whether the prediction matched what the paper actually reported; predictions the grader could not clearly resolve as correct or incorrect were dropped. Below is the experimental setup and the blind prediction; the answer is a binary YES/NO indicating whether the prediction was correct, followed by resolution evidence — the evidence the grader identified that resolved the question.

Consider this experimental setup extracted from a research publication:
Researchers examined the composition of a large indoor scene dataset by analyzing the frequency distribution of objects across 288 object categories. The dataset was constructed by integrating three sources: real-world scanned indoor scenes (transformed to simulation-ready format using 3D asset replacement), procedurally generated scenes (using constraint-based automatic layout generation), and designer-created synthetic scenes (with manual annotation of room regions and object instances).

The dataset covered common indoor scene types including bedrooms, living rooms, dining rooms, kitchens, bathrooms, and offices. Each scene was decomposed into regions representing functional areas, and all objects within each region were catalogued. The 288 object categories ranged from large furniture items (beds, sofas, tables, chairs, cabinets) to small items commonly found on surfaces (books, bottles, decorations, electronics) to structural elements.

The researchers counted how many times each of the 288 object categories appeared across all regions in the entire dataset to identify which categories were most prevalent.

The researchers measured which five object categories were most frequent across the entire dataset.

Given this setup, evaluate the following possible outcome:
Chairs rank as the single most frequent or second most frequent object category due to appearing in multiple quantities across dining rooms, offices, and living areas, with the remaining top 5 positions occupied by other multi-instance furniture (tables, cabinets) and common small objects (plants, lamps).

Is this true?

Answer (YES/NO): NO